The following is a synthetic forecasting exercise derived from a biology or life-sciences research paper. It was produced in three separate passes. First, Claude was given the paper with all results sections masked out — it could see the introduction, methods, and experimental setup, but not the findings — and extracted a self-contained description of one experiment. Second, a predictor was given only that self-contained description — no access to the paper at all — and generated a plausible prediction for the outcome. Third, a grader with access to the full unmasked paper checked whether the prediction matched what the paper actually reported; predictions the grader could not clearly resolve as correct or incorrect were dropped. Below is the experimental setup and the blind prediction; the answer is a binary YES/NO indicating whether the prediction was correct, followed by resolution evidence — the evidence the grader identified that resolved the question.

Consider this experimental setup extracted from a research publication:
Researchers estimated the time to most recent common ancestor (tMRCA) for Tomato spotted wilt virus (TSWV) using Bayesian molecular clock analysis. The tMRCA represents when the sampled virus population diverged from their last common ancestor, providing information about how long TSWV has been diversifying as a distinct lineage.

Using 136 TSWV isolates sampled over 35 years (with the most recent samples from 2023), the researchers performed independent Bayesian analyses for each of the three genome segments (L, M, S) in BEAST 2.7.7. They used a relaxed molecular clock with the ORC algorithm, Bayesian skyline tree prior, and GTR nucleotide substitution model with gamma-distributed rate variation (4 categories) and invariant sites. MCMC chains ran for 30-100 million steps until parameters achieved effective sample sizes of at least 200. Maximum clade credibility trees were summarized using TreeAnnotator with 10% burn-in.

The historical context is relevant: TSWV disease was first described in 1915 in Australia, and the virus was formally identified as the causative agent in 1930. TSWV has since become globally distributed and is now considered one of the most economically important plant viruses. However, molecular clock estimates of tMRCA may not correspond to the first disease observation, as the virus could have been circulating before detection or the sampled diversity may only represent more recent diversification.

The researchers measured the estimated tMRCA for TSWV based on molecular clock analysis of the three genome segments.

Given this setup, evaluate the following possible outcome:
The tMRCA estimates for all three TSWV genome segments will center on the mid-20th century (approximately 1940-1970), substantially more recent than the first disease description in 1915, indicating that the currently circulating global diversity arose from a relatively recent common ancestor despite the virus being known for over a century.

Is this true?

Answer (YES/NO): NO